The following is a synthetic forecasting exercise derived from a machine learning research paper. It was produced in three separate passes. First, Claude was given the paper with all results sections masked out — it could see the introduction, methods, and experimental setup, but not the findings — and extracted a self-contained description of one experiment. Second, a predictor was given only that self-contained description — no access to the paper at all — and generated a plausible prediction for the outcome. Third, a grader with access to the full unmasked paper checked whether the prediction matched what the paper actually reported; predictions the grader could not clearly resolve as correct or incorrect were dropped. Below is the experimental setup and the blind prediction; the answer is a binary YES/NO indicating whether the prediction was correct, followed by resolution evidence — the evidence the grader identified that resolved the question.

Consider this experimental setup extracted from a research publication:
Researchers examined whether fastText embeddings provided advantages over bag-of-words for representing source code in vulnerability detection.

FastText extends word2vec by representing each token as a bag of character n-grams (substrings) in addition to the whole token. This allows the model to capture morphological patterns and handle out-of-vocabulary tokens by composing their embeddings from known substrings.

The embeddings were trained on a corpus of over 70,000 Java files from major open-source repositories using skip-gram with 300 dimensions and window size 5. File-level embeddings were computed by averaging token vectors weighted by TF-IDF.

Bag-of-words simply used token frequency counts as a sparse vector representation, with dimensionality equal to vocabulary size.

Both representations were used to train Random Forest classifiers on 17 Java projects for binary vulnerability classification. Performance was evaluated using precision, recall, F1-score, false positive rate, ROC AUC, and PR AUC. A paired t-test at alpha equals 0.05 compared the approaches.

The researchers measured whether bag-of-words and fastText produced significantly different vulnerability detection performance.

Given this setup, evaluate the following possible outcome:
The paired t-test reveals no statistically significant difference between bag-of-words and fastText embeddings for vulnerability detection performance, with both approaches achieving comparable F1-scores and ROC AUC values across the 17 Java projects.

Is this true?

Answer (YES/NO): NO